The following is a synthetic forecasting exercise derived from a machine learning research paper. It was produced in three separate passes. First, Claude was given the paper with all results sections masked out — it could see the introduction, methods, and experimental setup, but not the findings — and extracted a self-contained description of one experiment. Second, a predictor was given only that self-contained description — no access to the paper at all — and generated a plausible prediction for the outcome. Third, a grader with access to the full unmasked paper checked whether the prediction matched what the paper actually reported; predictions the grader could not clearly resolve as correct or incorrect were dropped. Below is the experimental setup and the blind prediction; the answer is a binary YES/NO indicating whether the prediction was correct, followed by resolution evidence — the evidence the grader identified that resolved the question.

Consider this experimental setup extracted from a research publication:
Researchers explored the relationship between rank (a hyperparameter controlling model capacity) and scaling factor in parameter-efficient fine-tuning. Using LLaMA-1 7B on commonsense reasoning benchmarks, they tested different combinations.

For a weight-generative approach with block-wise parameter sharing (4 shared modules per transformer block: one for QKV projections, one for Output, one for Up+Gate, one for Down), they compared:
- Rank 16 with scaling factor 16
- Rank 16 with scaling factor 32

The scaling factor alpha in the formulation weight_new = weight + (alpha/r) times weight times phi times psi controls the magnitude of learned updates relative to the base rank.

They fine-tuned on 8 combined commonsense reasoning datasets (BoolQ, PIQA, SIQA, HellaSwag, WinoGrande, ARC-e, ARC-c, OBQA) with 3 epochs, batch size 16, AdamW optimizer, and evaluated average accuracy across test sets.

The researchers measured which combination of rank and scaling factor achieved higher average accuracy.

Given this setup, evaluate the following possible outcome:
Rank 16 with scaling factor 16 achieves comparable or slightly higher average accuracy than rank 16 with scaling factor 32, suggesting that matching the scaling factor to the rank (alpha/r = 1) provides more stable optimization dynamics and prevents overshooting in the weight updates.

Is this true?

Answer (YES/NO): NO